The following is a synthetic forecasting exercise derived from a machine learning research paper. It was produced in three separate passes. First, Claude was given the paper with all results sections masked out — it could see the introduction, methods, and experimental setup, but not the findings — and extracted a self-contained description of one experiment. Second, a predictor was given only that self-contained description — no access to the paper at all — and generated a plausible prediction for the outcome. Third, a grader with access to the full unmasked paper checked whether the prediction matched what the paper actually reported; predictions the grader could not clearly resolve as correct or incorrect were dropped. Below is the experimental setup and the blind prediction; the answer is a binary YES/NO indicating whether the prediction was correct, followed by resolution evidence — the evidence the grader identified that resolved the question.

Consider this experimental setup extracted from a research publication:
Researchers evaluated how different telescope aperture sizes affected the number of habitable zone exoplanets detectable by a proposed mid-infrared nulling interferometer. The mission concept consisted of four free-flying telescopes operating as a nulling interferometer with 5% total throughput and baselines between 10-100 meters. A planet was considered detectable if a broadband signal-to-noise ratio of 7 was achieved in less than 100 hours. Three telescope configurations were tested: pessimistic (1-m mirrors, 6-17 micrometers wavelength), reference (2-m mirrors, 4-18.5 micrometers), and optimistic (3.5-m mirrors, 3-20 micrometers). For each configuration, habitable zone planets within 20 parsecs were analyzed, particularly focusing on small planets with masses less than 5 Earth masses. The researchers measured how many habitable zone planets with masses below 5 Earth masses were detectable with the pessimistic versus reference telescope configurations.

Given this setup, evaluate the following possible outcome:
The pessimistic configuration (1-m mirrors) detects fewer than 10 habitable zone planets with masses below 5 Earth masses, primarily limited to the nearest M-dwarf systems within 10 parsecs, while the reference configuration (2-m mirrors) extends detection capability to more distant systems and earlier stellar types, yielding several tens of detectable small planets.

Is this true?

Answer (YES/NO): NO